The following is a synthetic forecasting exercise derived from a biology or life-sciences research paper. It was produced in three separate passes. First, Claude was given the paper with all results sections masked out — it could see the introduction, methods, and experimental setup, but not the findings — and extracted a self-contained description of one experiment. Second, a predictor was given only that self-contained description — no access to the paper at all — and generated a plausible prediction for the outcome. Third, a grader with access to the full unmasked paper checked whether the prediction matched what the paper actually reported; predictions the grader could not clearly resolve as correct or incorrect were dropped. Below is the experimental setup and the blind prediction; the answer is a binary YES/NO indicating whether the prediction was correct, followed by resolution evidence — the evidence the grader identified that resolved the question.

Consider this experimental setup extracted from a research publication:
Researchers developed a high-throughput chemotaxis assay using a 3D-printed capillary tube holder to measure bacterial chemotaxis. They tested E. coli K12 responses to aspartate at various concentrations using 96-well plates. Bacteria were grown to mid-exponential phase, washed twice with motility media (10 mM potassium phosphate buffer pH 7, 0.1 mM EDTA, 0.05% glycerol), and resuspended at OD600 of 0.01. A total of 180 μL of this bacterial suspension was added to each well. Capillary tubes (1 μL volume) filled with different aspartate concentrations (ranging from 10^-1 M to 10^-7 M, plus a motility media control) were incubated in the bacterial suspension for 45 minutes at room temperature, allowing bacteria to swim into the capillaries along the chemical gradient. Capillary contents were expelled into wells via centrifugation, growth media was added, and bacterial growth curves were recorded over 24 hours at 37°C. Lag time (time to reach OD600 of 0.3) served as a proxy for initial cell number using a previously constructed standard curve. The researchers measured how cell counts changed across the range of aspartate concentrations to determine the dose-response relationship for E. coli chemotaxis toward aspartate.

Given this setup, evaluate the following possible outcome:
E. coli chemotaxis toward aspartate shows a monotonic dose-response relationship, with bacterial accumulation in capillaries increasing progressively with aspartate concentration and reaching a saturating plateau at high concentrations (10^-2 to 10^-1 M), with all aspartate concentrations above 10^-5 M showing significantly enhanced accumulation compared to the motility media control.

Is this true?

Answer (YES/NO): NO